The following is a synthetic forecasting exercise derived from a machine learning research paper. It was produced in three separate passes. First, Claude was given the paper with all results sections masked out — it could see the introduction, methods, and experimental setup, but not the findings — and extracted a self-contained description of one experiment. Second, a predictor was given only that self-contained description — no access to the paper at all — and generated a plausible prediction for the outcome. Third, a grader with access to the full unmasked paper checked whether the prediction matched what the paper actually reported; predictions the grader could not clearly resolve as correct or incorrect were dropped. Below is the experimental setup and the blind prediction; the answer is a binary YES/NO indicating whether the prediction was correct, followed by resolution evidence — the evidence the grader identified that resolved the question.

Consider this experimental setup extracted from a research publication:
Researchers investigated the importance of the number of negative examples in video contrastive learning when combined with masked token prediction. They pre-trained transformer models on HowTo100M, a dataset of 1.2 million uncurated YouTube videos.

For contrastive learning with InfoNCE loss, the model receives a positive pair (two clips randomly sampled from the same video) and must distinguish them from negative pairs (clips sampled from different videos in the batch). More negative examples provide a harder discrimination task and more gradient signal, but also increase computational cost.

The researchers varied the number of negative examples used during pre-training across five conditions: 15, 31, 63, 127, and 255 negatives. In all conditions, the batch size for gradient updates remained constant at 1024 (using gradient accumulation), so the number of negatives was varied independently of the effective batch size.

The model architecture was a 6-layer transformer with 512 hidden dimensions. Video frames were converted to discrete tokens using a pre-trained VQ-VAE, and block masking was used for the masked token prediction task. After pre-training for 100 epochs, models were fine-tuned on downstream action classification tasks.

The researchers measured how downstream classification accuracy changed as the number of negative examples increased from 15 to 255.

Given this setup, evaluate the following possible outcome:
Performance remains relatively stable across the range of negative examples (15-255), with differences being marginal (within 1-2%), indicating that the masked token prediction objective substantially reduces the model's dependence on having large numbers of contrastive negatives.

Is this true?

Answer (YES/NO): YES